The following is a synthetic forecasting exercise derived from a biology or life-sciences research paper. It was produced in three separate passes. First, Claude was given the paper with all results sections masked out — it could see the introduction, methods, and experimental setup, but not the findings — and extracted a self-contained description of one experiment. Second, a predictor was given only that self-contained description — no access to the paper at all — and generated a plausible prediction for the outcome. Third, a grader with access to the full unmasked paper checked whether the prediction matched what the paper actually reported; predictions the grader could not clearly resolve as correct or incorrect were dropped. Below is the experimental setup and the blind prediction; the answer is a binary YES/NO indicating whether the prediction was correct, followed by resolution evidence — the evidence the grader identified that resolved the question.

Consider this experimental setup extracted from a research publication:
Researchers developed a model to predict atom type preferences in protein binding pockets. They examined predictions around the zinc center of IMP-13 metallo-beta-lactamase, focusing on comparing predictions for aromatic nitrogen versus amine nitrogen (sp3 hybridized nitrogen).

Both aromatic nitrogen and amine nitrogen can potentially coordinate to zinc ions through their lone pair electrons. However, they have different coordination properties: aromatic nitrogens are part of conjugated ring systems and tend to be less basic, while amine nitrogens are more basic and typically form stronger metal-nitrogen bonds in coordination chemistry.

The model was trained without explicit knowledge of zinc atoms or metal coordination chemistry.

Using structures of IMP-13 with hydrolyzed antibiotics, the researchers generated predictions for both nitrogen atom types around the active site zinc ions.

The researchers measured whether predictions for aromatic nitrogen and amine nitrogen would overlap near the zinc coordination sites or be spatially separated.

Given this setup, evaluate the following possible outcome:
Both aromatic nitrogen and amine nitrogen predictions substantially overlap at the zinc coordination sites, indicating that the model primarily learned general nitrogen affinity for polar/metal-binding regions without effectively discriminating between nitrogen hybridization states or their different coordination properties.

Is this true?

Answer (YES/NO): NO